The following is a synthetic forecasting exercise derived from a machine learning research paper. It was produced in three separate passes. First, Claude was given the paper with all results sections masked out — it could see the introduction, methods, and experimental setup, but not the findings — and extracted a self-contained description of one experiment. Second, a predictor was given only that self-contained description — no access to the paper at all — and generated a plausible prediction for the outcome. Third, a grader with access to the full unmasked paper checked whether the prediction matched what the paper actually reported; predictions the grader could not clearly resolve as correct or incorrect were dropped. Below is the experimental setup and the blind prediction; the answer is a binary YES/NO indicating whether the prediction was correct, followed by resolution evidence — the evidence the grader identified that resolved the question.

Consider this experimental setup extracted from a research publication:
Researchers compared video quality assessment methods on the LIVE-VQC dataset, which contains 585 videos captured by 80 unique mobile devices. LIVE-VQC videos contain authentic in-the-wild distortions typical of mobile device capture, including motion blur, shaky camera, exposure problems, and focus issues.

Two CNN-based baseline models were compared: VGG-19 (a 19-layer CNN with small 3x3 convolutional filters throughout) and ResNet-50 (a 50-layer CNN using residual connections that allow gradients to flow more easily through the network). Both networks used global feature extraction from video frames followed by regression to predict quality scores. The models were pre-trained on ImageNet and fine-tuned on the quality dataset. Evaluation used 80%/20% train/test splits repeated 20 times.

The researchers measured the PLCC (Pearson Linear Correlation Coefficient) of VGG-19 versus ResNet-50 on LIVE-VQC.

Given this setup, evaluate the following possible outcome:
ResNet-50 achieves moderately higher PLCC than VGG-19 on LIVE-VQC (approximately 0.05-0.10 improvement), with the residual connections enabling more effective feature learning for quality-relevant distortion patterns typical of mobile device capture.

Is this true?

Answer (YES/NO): NO